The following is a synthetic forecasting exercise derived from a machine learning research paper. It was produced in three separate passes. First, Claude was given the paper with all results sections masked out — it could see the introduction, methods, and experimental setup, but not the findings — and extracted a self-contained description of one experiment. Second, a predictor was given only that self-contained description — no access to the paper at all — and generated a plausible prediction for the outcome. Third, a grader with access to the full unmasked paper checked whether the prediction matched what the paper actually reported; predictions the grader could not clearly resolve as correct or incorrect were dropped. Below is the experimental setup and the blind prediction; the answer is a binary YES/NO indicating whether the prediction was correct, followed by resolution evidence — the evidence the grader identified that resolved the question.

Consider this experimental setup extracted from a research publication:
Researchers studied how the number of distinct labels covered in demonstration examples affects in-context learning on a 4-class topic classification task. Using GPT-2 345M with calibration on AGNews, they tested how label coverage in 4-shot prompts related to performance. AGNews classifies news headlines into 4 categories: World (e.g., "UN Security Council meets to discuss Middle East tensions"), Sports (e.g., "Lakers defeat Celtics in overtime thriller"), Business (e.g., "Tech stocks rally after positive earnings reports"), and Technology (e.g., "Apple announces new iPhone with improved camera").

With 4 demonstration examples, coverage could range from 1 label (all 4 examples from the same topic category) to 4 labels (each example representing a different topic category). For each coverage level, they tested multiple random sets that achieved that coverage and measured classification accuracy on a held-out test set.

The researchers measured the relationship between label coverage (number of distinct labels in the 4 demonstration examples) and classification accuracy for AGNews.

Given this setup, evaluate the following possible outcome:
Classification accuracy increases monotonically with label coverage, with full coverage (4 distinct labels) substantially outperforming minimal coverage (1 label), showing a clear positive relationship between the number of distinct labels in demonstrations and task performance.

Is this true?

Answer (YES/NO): NO